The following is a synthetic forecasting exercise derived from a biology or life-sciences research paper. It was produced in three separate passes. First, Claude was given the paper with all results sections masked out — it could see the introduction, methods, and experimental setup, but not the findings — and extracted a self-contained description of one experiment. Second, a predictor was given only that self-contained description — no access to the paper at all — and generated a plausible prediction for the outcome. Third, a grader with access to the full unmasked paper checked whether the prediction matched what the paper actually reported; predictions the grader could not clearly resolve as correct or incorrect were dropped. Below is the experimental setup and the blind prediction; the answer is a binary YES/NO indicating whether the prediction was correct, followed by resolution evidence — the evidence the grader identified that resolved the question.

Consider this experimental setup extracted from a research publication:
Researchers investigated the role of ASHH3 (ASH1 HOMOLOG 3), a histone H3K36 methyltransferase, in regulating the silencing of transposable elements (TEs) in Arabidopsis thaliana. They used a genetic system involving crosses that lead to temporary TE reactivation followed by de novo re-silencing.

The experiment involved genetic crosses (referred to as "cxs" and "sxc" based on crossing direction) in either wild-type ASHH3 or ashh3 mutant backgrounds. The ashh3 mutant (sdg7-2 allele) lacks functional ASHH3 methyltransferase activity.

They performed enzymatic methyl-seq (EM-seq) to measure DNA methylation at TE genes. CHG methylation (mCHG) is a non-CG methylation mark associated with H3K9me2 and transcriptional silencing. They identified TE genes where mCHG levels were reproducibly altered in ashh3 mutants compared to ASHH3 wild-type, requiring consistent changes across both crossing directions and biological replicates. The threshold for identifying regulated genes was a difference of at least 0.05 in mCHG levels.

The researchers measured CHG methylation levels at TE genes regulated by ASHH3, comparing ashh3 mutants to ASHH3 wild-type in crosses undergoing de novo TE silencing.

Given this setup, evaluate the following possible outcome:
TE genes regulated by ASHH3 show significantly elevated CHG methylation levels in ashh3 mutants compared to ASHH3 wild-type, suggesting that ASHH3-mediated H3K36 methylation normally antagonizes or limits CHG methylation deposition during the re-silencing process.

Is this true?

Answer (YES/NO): YES